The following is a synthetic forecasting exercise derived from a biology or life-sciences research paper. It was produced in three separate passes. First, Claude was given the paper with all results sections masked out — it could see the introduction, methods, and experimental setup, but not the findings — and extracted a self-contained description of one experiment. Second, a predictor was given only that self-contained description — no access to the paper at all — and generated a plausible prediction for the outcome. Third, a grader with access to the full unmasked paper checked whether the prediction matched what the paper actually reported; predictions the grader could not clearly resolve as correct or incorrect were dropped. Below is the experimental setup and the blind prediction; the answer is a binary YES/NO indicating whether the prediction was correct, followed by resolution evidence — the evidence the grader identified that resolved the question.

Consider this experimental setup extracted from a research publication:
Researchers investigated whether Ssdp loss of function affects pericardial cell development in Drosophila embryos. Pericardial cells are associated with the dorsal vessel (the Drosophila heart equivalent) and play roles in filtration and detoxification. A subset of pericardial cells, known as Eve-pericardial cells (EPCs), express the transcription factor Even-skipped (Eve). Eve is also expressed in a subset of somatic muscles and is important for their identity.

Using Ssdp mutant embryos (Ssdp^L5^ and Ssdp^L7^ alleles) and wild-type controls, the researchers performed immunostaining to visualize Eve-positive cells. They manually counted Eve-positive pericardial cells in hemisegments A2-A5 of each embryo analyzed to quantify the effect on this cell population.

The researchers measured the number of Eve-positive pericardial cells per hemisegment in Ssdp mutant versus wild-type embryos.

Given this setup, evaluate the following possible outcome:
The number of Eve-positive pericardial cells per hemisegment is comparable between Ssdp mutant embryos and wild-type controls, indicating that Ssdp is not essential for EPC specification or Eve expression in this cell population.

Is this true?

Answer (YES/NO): NO